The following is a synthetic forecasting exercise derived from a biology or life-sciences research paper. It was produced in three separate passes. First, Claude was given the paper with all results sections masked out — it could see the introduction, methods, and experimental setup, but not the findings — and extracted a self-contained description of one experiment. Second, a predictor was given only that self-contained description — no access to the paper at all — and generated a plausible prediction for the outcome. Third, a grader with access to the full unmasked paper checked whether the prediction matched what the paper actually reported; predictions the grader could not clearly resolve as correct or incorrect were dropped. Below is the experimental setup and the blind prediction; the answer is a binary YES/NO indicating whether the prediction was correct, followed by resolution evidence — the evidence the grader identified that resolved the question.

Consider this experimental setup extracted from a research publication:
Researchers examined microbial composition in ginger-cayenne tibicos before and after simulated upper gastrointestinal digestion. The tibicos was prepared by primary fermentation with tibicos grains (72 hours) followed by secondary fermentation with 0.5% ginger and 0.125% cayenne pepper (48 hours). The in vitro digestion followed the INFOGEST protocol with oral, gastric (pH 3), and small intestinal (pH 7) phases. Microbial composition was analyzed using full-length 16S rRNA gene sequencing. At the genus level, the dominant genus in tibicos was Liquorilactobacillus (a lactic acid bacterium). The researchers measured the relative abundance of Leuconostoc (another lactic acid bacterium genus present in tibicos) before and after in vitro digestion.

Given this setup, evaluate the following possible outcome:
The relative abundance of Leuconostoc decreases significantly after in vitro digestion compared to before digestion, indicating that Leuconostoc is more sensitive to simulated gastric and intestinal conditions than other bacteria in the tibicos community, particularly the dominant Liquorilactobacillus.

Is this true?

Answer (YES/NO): YES